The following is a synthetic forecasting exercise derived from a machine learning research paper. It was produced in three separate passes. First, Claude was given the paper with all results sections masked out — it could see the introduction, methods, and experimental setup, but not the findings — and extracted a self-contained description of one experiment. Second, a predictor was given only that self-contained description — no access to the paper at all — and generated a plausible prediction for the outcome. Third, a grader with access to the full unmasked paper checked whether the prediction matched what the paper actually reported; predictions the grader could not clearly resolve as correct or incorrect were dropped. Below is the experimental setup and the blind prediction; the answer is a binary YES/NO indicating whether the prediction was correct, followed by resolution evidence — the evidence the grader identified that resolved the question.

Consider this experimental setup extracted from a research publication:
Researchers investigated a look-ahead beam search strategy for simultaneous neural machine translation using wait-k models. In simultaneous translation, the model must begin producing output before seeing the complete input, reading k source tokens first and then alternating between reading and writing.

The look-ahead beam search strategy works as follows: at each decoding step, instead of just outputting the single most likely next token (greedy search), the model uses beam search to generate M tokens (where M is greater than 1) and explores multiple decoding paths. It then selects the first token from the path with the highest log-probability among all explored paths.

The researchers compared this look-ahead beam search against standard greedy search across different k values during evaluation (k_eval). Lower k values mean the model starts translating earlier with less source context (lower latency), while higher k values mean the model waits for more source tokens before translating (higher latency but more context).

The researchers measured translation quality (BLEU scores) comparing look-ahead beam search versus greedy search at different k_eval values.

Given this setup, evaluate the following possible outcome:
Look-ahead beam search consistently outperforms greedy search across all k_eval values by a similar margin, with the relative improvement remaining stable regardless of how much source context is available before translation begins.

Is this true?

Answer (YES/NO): NO